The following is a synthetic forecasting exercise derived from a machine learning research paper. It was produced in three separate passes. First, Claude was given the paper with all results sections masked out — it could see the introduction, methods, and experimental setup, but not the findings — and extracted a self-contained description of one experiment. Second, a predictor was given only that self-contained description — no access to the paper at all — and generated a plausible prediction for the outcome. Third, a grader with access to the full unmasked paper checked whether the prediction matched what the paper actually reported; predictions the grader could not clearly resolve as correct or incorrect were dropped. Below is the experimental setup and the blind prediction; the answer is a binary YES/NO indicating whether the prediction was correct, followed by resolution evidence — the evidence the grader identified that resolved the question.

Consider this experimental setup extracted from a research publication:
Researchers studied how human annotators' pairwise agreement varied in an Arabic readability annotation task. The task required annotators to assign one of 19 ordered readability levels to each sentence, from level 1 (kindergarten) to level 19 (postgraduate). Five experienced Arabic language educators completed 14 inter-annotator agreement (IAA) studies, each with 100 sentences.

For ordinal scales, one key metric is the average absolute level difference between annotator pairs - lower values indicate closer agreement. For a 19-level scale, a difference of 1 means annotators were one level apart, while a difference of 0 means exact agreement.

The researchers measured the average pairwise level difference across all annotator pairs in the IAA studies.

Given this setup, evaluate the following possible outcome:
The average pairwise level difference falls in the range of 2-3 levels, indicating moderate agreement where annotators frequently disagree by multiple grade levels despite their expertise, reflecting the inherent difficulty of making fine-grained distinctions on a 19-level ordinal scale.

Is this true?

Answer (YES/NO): NO